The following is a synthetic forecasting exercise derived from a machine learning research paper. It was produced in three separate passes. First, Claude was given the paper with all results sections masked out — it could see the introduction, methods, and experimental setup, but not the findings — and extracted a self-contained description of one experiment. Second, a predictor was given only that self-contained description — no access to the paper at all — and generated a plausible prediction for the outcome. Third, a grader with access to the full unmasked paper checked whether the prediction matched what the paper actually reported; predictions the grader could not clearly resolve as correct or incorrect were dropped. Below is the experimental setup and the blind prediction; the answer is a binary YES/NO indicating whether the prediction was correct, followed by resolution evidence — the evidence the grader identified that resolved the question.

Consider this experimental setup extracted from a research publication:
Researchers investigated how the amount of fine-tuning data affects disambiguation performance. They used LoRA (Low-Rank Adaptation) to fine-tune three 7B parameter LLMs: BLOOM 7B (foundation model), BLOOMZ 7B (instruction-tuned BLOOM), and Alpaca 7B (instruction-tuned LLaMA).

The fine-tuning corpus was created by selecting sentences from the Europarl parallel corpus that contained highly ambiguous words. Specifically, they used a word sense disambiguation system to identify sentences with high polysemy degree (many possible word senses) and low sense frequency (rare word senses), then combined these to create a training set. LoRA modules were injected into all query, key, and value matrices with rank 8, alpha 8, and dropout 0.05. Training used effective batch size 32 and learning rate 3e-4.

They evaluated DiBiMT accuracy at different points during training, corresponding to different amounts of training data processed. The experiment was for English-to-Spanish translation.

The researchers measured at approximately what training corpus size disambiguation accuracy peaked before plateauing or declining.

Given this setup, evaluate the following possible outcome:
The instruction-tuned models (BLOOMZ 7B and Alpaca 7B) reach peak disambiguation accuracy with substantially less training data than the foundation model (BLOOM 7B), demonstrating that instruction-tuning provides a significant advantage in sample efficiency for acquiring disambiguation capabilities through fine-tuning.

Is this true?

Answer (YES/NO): NO